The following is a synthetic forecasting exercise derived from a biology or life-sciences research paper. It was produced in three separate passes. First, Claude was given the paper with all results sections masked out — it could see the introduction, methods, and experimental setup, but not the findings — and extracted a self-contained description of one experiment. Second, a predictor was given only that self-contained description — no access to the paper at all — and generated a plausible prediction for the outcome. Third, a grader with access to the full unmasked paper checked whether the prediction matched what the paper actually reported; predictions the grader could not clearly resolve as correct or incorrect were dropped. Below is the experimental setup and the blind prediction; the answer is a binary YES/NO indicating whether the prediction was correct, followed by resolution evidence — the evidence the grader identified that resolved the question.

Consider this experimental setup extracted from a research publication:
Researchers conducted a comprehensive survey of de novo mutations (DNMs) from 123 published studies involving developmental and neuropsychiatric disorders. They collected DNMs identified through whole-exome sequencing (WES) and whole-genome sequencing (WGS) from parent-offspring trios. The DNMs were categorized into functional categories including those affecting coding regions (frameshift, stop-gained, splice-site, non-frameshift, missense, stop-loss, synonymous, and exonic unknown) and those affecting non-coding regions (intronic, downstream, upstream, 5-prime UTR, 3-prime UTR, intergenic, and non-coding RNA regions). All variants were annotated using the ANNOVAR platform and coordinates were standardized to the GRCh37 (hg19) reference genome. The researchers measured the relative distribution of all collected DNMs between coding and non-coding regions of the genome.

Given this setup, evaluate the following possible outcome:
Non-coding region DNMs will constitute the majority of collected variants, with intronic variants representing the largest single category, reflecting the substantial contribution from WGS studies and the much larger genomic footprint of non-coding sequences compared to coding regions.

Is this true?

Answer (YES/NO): NO